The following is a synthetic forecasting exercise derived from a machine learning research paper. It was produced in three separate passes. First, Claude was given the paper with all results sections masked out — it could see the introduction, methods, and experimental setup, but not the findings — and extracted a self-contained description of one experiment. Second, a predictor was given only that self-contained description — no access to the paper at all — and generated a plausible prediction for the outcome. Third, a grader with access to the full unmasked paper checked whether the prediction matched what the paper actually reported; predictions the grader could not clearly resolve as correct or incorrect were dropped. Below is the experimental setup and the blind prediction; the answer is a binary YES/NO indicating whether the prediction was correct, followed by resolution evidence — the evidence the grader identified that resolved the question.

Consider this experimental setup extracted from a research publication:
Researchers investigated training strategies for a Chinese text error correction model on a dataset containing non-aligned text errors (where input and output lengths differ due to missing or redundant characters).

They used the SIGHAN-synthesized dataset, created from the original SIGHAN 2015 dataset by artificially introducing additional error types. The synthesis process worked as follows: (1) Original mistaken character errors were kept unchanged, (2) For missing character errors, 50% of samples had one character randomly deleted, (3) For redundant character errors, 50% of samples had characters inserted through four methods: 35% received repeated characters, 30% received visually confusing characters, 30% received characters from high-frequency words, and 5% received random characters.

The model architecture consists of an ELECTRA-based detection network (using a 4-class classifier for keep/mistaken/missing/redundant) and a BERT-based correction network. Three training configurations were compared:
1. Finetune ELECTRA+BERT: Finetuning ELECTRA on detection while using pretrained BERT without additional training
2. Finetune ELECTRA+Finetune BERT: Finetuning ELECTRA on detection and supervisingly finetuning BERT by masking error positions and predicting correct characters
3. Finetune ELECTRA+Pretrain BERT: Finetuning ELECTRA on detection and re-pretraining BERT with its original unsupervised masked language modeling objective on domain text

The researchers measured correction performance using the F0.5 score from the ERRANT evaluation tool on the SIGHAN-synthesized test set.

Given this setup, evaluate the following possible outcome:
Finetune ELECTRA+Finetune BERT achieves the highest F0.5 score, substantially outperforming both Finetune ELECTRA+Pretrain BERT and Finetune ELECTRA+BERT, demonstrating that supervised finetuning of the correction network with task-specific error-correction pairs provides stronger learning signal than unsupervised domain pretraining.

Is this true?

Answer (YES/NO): NO